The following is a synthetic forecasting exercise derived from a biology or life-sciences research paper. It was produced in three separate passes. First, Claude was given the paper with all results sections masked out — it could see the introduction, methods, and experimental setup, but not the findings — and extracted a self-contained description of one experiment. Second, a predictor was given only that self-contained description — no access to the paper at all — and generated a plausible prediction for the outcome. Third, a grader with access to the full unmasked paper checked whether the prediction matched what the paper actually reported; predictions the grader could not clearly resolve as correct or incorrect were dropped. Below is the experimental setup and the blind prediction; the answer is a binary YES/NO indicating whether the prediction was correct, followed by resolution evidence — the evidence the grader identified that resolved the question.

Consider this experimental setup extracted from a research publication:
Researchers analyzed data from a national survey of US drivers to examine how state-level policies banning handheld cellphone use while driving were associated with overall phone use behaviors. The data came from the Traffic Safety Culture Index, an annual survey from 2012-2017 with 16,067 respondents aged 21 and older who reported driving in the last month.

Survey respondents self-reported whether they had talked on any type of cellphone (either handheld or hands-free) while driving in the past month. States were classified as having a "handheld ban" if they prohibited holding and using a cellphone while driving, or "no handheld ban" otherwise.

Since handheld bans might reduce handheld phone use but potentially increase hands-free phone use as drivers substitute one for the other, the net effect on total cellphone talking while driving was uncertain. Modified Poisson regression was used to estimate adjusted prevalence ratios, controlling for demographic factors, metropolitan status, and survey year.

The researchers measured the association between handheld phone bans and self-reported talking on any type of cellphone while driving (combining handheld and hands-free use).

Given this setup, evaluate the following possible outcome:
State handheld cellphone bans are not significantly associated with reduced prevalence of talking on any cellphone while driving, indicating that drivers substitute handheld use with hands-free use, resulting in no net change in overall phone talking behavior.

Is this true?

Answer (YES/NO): NO